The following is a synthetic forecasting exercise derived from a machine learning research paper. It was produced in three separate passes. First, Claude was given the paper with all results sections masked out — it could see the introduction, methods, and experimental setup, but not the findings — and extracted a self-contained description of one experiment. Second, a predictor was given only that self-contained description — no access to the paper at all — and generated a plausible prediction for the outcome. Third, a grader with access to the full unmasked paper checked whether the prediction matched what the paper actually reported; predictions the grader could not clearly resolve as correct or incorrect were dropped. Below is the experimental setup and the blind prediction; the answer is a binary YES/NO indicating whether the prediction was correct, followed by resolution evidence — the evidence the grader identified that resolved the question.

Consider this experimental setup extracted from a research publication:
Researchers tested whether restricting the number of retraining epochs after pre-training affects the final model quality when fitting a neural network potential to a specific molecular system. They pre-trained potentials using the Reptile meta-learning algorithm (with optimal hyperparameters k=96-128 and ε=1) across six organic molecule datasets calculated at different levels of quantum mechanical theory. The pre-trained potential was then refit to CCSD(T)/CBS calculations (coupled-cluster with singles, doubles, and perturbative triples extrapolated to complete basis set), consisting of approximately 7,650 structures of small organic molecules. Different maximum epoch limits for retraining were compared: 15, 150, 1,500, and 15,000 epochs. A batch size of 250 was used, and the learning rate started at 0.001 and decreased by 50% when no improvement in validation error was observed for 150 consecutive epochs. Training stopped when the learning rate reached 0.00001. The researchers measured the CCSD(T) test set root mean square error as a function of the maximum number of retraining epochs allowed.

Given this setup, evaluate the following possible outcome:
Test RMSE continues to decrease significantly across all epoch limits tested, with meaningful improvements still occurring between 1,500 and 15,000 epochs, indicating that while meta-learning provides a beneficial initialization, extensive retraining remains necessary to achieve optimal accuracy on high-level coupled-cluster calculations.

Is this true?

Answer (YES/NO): NO